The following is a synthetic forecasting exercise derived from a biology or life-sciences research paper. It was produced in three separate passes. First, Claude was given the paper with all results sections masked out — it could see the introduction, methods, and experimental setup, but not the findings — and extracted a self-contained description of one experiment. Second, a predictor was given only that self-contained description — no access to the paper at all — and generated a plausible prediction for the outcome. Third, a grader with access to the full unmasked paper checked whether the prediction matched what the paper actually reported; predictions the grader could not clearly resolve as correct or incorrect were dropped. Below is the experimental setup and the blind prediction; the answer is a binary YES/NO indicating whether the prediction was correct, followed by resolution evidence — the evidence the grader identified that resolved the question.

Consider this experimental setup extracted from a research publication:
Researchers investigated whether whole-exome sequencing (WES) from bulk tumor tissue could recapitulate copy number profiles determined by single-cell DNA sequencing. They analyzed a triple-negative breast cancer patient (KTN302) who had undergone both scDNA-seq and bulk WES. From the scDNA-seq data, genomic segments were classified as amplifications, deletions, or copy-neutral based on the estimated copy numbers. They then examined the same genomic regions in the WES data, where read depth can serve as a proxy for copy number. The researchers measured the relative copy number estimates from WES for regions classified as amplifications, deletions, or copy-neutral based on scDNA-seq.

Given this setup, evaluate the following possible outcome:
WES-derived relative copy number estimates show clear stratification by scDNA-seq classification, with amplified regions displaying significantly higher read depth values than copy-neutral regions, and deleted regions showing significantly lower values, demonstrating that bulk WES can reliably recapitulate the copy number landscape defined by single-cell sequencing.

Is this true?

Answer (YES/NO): NO